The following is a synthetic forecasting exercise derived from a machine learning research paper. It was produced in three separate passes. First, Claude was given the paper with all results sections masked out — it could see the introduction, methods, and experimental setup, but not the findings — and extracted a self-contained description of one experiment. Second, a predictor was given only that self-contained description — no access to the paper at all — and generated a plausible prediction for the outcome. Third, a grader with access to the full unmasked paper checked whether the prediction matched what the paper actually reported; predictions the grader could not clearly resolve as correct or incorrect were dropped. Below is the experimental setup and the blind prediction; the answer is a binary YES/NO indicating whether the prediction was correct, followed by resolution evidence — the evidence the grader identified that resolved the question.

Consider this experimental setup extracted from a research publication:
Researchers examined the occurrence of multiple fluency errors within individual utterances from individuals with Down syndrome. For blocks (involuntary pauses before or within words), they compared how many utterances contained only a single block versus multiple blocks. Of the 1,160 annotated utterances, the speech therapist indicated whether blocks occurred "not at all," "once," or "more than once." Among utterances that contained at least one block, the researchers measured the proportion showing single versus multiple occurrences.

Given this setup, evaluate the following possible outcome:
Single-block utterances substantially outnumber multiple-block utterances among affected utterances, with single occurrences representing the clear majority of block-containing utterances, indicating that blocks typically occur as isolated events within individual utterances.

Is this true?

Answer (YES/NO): YES